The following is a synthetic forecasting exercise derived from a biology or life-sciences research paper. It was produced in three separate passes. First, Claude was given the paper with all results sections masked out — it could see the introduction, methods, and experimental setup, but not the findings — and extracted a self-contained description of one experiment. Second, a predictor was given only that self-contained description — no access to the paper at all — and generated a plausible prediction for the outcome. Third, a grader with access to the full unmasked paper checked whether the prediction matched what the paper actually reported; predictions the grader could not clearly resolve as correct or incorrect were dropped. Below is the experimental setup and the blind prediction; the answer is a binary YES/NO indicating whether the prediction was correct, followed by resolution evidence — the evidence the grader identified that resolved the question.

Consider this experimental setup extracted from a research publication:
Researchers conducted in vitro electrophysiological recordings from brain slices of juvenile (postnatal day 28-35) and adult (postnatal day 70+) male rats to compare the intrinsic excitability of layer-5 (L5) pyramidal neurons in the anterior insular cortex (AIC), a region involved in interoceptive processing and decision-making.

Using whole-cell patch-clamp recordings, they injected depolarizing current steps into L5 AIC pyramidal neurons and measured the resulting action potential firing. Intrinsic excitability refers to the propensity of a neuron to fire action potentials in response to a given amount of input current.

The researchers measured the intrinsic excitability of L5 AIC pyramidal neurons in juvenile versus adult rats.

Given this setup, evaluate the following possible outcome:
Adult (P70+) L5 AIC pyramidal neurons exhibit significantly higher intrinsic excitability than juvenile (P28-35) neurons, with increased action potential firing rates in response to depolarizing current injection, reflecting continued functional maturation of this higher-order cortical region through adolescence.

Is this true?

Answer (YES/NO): YES